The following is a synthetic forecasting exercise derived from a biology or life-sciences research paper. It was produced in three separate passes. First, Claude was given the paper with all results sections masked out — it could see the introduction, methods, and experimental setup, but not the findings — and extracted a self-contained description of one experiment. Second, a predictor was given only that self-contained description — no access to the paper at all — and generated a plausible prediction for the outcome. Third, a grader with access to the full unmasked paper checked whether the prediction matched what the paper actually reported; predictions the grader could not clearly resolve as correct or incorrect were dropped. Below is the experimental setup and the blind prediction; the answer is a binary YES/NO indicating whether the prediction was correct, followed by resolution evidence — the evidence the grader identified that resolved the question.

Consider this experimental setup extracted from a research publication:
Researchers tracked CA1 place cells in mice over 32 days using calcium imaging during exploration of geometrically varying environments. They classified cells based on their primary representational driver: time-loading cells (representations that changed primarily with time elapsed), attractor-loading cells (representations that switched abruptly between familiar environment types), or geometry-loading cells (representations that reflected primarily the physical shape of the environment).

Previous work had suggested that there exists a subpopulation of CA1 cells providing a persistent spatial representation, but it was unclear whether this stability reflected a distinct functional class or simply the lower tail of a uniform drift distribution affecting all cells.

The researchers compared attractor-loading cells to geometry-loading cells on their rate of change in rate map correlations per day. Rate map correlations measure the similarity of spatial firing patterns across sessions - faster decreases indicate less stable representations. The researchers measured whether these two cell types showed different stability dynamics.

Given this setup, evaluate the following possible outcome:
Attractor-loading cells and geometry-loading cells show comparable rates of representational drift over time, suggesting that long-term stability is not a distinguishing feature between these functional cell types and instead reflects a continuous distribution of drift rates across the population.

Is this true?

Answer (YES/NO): YES